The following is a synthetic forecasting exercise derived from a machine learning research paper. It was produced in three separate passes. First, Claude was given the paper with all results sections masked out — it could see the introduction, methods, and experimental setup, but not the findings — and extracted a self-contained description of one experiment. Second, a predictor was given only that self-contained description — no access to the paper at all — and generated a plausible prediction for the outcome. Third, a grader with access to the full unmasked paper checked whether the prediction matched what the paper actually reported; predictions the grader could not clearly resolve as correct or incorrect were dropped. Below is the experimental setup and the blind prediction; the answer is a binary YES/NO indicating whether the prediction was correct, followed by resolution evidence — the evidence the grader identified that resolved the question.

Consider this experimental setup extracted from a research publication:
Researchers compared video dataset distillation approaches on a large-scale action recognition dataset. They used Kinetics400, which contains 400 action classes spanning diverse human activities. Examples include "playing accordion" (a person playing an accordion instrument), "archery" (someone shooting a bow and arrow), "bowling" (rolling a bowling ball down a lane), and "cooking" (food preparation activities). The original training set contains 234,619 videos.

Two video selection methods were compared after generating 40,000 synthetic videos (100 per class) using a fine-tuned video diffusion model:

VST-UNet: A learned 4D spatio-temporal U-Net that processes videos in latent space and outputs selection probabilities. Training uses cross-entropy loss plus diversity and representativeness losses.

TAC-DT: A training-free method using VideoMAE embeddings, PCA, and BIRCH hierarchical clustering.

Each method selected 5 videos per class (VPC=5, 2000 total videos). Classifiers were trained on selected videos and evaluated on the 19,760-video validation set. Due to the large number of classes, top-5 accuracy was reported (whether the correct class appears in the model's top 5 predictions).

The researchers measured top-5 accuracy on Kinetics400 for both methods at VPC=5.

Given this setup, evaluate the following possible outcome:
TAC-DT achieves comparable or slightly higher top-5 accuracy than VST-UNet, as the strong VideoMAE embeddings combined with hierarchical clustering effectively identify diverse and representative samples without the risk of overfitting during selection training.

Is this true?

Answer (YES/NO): YES